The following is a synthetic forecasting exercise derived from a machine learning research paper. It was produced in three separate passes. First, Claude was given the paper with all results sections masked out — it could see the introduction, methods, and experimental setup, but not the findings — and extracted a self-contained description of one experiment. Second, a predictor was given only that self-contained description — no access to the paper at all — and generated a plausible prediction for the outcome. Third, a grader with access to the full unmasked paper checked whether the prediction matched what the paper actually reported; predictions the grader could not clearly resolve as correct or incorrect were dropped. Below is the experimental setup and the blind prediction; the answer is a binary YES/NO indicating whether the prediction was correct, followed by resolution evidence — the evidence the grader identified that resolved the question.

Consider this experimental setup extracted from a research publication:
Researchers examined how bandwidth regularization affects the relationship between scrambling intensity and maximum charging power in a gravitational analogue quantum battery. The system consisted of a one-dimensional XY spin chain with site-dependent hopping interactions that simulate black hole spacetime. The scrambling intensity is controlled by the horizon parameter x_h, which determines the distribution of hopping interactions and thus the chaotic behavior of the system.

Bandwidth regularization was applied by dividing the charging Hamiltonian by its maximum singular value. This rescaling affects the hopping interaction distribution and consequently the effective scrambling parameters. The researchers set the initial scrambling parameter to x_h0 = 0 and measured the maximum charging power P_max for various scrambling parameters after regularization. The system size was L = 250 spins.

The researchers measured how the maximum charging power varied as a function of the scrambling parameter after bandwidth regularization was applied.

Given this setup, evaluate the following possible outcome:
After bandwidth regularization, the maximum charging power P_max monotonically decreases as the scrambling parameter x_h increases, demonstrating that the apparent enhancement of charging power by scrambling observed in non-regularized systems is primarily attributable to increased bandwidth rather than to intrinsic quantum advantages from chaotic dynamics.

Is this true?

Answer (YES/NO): NO